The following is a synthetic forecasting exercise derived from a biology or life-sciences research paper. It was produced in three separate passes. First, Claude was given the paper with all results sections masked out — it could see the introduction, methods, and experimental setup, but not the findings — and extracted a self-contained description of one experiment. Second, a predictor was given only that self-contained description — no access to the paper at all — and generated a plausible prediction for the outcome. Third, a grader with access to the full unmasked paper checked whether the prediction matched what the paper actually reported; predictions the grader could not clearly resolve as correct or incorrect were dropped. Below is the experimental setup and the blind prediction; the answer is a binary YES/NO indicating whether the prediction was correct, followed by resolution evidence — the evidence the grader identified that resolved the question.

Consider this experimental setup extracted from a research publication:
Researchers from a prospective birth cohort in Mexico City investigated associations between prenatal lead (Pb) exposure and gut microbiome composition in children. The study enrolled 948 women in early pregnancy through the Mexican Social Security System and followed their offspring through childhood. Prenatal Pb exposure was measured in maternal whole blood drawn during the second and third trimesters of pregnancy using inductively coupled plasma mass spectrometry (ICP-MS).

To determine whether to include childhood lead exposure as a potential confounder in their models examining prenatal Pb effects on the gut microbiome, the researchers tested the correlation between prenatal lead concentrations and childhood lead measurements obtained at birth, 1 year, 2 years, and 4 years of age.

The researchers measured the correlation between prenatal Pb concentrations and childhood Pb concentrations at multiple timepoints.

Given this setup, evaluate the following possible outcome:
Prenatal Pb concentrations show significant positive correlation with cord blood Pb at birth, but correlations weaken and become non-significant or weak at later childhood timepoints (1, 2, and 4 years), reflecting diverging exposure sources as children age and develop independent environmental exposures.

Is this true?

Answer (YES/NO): NO